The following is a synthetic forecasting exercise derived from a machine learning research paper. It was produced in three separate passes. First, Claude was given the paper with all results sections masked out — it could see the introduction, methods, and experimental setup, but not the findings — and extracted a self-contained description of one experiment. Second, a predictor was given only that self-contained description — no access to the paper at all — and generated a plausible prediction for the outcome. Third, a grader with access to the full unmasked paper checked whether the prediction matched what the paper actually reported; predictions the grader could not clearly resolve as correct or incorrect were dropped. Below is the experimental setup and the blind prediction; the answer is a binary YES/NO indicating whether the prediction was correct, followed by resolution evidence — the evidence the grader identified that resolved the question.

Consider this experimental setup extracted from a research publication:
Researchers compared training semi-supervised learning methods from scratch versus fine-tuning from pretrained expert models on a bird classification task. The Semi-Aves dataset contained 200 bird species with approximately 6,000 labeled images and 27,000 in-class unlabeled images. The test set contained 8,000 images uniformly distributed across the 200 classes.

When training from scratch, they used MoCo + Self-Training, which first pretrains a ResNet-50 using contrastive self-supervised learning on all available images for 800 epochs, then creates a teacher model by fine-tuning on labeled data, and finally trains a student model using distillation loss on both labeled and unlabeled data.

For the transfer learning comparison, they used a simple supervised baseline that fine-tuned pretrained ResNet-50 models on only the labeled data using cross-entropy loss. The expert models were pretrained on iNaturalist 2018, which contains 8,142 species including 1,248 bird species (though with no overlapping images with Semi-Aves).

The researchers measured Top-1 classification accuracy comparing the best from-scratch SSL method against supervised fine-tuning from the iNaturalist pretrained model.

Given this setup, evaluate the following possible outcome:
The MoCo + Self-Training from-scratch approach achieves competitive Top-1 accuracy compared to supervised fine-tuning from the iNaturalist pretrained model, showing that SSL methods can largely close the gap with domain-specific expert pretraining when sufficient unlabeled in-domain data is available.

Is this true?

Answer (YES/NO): NO